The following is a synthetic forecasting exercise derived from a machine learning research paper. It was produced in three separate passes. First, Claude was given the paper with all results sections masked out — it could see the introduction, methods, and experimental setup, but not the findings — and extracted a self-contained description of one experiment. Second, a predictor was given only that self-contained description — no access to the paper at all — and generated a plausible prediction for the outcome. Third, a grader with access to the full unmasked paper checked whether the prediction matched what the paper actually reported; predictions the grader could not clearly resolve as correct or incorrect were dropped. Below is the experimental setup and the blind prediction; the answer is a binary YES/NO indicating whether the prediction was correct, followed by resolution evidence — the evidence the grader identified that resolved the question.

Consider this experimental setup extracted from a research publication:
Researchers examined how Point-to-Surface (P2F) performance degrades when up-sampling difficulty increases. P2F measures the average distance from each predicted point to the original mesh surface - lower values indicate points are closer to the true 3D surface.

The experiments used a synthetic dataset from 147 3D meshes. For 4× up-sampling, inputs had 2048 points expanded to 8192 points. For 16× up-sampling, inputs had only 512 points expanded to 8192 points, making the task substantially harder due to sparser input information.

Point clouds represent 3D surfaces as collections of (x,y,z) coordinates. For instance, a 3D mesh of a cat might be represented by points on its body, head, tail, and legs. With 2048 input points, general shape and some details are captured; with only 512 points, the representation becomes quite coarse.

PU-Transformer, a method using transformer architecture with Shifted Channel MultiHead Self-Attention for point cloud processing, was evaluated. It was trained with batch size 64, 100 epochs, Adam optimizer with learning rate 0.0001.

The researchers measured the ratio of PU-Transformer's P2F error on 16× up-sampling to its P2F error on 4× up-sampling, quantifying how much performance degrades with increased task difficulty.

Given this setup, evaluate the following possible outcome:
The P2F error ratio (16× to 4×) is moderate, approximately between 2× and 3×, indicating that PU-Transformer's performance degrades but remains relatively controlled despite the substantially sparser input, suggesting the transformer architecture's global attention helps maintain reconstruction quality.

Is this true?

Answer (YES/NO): NO